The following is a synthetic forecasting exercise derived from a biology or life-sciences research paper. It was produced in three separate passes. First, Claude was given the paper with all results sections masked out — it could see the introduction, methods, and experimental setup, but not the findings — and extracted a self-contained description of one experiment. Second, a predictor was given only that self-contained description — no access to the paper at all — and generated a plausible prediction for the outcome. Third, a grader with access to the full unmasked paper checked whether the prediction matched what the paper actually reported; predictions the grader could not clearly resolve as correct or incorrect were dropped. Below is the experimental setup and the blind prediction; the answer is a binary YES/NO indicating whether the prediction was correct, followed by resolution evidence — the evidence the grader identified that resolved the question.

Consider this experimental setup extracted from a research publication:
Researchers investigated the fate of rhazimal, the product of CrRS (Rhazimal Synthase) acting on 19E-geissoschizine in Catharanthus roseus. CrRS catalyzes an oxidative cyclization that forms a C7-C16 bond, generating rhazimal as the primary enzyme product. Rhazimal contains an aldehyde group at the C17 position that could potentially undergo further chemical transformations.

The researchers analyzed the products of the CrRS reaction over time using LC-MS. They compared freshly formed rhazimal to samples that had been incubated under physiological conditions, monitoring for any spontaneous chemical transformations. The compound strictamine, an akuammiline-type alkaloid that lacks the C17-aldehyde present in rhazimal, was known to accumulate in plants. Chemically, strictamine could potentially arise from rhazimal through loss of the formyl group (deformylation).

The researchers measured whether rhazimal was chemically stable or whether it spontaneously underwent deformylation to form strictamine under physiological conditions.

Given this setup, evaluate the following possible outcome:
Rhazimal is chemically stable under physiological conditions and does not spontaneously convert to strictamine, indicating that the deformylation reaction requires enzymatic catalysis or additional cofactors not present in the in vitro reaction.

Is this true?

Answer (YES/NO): NO